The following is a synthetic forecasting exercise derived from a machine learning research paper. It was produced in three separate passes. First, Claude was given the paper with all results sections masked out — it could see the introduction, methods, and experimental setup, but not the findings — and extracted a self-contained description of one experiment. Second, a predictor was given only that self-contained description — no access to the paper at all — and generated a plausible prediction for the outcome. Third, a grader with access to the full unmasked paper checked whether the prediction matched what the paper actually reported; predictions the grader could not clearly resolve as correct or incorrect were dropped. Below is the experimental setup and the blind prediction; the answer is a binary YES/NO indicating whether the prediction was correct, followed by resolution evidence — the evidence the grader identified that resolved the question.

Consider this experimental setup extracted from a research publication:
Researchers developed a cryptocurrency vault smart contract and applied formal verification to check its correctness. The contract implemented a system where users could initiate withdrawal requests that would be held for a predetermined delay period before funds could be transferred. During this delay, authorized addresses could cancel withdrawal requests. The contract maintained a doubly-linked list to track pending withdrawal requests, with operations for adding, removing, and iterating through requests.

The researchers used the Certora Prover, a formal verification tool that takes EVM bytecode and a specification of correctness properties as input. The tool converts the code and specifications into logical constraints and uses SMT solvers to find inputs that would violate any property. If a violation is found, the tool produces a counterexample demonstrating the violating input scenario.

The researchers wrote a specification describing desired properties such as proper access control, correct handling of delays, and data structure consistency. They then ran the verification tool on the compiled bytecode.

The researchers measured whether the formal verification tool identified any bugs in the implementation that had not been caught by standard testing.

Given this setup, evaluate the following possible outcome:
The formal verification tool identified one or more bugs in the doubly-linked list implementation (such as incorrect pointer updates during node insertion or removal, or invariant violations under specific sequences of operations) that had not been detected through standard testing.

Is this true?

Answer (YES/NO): NO